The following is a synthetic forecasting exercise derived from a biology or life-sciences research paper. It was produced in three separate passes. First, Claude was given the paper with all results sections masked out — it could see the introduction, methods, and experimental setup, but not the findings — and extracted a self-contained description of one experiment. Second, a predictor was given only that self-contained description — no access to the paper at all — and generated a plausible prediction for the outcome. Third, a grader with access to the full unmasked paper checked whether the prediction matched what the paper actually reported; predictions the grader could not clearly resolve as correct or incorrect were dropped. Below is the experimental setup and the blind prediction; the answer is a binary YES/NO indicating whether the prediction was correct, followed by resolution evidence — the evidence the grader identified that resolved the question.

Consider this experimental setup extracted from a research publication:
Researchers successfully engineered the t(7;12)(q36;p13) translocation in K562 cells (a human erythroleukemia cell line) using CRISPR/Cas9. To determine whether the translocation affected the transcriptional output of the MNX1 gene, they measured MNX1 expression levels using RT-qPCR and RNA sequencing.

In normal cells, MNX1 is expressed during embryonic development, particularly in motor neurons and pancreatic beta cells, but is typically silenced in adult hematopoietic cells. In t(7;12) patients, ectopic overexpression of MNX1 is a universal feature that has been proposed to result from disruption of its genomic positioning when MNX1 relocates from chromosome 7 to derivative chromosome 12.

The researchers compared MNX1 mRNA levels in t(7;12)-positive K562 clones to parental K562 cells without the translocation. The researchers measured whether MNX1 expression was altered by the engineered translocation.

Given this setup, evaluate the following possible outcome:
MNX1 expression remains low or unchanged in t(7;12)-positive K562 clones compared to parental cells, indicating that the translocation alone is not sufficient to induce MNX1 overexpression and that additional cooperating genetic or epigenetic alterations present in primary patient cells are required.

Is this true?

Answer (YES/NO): NO